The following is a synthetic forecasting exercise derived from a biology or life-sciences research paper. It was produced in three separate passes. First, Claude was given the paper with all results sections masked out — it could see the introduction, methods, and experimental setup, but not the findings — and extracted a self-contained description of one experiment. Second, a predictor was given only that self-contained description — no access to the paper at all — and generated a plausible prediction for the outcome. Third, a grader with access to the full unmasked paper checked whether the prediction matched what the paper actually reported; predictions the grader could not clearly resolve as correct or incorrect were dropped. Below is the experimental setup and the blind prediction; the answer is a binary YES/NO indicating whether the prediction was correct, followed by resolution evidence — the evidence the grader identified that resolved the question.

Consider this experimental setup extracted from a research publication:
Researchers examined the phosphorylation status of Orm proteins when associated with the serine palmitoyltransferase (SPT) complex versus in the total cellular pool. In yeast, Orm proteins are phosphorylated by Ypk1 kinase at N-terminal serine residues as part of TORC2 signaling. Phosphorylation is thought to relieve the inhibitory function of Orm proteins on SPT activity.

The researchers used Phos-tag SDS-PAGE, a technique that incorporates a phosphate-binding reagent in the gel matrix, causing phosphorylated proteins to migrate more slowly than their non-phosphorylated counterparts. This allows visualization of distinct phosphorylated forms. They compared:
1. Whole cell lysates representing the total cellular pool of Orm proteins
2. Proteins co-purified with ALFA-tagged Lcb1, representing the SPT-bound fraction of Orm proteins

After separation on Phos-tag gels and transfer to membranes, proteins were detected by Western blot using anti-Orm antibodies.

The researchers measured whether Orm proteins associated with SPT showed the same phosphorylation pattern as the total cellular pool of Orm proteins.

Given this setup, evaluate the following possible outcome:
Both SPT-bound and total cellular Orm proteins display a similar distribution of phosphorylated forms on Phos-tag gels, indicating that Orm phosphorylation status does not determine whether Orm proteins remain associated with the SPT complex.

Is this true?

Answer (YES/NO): NO